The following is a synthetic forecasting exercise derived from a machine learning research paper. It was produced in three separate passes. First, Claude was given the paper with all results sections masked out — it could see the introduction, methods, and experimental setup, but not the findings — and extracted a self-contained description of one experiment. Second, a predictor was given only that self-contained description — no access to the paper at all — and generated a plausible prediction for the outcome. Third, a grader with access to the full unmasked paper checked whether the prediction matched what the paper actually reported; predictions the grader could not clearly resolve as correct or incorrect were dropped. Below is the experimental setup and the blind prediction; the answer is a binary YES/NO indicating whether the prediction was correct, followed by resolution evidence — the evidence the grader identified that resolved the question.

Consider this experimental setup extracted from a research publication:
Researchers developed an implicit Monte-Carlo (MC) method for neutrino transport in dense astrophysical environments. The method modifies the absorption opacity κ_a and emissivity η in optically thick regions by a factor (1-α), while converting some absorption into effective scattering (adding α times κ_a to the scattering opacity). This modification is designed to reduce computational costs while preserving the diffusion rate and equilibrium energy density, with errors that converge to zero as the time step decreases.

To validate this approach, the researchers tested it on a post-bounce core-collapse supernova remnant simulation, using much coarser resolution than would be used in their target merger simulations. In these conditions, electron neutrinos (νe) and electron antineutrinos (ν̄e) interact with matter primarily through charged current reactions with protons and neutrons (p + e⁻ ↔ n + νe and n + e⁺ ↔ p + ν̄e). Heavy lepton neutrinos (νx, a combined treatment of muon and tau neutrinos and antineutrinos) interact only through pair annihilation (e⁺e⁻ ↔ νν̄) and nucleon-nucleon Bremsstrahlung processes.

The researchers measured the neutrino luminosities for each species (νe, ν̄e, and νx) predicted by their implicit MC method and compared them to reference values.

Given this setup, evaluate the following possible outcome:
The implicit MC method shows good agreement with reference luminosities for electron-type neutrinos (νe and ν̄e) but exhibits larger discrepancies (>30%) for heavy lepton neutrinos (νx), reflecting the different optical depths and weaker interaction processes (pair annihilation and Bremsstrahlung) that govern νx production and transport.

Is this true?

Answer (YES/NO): NO